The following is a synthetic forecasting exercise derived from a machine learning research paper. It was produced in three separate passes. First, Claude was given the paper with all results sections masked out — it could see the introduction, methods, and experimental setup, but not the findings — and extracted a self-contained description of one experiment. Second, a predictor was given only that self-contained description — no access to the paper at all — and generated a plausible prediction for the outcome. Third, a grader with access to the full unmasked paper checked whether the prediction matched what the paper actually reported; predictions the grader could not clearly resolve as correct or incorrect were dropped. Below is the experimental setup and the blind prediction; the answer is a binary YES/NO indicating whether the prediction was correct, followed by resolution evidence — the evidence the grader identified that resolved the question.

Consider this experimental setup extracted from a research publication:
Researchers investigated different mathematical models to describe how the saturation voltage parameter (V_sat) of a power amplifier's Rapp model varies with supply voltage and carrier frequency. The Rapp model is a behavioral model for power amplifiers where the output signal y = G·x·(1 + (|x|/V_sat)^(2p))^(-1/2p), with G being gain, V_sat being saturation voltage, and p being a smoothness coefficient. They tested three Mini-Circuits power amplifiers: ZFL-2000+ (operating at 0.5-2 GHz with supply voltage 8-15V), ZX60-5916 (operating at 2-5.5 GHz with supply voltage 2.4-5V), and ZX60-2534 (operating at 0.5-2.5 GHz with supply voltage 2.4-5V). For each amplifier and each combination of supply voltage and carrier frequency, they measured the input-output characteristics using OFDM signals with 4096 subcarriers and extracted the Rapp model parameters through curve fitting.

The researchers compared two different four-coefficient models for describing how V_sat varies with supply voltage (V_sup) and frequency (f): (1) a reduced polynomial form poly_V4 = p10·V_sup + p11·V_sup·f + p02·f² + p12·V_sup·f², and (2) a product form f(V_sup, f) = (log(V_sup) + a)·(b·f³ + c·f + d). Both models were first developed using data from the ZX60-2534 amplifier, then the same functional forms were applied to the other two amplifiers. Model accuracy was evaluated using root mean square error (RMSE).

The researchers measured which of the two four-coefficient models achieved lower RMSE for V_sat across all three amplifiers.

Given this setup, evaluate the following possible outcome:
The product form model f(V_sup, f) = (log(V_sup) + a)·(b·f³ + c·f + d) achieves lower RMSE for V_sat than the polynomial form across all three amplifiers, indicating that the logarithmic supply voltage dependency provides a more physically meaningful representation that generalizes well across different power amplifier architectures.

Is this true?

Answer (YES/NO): NO